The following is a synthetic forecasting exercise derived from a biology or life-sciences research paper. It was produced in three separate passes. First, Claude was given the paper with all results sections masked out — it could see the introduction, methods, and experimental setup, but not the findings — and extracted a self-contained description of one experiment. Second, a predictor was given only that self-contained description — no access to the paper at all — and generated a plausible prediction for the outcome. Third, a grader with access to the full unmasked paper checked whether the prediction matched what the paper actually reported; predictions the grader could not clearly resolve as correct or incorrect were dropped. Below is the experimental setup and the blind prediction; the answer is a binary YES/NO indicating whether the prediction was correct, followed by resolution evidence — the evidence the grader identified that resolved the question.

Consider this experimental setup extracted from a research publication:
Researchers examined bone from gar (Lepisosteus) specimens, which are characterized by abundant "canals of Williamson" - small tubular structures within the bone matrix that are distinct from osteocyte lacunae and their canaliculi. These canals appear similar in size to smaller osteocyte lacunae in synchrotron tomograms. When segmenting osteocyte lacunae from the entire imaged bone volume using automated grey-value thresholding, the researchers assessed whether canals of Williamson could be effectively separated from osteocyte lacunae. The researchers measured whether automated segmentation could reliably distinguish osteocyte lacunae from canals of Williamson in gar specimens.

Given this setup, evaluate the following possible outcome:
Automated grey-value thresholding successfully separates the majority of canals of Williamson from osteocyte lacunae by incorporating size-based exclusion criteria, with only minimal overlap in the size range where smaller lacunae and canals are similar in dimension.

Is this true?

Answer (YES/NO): NO